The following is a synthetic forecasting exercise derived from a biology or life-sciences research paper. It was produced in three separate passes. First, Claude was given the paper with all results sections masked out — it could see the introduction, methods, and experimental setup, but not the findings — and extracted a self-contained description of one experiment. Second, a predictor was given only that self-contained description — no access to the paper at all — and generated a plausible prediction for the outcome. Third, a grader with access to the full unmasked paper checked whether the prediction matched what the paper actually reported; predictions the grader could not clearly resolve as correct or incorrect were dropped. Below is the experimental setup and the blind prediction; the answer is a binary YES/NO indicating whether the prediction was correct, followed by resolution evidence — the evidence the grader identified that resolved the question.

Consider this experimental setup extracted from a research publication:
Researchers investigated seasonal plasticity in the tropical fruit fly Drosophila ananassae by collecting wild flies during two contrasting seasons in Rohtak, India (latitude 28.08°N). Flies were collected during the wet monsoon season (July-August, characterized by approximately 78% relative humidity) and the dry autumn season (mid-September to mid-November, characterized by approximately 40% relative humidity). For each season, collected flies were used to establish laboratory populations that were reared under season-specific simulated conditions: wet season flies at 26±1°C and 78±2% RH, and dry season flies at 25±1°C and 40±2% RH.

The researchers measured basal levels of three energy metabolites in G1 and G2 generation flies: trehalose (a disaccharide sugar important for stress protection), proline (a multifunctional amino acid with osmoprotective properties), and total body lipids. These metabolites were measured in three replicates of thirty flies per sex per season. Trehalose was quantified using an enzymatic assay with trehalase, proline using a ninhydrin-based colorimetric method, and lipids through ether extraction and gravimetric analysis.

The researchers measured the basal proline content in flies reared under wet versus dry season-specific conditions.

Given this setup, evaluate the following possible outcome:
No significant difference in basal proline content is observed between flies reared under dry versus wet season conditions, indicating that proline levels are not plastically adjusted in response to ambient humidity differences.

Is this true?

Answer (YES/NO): NO